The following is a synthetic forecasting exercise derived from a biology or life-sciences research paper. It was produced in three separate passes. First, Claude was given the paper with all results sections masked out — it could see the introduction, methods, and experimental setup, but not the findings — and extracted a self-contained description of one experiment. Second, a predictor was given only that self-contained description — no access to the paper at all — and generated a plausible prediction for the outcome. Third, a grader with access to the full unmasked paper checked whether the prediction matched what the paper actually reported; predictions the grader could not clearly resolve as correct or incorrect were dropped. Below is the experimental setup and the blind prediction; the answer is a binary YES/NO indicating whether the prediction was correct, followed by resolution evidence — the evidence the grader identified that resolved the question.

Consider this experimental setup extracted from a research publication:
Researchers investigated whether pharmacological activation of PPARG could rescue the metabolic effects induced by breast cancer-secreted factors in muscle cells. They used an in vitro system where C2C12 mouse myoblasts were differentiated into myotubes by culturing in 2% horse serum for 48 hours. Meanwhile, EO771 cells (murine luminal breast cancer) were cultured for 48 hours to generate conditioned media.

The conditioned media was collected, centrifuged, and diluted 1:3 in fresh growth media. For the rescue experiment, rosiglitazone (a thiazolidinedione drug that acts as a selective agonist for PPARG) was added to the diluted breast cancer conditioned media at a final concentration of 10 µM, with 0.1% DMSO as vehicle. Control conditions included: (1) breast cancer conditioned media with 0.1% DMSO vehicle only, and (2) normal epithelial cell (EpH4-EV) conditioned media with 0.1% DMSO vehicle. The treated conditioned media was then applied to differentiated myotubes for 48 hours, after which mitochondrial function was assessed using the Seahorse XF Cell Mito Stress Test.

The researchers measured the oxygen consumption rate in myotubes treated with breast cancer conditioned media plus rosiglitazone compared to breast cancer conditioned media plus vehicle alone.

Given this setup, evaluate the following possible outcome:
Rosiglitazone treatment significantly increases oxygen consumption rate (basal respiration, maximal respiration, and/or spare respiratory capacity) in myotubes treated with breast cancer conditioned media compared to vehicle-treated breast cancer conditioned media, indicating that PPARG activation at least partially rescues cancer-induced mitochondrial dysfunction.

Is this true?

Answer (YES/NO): NO